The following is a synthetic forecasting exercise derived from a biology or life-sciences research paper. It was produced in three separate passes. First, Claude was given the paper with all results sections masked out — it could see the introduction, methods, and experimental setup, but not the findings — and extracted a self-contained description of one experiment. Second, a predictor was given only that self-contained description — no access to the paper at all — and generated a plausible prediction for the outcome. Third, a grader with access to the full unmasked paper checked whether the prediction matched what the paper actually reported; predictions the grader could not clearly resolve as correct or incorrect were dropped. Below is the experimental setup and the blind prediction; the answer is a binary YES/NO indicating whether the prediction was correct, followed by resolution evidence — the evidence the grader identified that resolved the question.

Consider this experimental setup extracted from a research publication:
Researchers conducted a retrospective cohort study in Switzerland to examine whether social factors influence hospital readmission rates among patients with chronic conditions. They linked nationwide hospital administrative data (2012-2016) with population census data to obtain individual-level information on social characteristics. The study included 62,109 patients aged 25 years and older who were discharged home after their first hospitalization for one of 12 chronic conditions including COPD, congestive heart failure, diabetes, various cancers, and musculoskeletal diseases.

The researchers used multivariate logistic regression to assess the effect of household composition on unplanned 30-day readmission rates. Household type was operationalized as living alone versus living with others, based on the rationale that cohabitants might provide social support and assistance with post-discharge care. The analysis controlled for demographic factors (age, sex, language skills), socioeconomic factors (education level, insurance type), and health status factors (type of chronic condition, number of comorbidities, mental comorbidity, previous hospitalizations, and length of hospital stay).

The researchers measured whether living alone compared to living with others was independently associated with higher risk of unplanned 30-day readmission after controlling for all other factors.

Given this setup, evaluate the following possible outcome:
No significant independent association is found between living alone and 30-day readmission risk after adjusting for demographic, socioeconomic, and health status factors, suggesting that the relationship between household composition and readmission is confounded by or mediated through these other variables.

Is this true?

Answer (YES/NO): YES